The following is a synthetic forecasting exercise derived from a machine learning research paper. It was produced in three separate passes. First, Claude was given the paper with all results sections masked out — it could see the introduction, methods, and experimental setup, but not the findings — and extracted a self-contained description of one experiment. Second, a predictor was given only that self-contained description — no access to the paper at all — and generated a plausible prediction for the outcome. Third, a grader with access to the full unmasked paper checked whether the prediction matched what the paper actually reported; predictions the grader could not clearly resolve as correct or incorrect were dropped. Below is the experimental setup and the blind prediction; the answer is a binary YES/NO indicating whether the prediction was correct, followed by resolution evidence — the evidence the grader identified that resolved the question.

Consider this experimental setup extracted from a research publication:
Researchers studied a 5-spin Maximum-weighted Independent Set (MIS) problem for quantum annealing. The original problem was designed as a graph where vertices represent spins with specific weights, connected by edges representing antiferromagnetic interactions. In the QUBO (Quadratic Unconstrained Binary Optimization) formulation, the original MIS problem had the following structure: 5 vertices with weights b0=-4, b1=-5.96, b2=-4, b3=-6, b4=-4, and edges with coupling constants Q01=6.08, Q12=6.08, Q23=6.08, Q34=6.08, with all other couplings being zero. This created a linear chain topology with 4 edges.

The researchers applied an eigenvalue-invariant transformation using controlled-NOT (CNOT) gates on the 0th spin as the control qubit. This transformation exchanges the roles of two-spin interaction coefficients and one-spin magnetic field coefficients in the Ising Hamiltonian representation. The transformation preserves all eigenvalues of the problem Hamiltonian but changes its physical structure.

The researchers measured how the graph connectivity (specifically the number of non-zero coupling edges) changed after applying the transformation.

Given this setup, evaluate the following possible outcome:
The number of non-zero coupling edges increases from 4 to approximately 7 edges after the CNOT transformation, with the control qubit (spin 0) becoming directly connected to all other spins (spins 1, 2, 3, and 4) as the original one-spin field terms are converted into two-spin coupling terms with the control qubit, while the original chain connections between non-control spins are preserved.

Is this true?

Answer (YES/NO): YES